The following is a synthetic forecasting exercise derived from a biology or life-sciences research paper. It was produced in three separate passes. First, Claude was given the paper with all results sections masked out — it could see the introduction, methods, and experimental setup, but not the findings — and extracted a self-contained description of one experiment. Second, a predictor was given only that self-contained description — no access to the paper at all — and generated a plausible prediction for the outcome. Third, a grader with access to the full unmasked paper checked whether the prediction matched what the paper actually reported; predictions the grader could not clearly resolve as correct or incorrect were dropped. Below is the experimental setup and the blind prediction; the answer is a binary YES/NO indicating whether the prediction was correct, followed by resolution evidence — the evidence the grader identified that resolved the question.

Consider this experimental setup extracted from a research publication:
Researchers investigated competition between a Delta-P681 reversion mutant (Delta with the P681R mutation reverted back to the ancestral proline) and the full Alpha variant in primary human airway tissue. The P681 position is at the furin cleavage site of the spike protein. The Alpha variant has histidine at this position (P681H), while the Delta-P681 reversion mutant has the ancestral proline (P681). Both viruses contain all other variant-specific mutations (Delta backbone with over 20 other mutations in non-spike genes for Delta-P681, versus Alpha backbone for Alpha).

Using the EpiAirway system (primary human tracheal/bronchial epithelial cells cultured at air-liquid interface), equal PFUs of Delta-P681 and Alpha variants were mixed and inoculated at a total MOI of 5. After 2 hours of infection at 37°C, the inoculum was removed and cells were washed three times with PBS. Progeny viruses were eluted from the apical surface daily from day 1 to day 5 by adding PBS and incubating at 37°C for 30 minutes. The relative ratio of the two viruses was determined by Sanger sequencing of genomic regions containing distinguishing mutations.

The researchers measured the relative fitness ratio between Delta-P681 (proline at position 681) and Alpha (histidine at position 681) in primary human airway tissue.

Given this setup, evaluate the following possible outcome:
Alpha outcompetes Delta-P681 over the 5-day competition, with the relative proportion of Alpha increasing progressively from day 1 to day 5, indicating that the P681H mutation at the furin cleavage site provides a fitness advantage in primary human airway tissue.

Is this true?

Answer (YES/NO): YES